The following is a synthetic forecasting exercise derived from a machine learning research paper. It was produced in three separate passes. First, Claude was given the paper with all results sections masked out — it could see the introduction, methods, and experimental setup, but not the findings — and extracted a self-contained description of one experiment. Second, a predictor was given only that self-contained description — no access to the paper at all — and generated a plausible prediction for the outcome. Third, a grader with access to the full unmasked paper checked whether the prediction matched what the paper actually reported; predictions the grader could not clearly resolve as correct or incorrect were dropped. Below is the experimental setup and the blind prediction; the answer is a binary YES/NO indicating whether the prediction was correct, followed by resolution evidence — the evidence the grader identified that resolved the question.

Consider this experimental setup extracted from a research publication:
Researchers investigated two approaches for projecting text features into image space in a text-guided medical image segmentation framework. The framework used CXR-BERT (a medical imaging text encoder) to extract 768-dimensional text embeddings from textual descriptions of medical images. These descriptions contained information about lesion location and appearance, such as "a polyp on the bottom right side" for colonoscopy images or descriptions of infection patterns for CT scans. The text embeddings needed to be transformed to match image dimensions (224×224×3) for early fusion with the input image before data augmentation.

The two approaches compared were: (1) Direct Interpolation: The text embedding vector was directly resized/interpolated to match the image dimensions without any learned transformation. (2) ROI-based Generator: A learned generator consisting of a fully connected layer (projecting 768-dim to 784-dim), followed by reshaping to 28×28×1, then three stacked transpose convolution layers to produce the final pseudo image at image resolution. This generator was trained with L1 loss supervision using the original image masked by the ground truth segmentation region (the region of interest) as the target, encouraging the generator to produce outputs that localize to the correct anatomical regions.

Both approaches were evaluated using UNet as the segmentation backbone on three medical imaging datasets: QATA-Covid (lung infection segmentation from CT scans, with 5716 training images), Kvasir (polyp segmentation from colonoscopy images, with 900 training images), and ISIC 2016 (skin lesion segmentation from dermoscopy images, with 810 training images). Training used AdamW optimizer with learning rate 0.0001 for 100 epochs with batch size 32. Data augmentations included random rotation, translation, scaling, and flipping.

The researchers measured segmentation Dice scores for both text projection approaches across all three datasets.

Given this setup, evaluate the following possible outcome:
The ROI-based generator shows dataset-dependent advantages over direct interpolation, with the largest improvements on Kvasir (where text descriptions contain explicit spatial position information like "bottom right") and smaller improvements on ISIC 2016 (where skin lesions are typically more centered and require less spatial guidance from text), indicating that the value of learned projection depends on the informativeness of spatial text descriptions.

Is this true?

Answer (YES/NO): NO